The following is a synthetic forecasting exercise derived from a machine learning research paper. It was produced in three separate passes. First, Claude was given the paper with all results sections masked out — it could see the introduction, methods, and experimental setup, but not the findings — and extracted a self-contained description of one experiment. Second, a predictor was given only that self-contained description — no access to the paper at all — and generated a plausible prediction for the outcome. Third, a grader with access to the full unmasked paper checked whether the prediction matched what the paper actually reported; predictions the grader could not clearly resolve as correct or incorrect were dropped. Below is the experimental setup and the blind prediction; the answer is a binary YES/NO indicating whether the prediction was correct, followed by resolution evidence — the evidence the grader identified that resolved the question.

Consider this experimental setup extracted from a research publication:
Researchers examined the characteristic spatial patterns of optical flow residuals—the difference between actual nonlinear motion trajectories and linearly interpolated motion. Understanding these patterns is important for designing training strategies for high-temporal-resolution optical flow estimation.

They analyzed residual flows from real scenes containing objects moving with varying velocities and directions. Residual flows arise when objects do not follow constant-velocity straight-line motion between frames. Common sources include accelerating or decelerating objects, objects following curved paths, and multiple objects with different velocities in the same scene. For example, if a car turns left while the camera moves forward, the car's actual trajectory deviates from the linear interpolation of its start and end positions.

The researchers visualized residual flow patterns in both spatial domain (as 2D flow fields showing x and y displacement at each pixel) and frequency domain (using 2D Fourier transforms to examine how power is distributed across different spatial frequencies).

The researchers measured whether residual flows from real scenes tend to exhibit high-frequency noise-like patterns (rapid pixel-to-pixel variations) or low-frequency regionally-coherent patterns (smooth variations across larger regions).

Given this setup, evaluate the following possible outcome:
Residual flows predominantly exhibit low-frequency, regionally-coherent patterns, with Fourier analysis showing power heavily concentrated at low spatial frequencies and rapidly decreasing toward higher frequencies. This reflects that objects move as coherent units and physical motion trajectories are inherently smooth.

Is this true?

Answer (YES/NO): YES